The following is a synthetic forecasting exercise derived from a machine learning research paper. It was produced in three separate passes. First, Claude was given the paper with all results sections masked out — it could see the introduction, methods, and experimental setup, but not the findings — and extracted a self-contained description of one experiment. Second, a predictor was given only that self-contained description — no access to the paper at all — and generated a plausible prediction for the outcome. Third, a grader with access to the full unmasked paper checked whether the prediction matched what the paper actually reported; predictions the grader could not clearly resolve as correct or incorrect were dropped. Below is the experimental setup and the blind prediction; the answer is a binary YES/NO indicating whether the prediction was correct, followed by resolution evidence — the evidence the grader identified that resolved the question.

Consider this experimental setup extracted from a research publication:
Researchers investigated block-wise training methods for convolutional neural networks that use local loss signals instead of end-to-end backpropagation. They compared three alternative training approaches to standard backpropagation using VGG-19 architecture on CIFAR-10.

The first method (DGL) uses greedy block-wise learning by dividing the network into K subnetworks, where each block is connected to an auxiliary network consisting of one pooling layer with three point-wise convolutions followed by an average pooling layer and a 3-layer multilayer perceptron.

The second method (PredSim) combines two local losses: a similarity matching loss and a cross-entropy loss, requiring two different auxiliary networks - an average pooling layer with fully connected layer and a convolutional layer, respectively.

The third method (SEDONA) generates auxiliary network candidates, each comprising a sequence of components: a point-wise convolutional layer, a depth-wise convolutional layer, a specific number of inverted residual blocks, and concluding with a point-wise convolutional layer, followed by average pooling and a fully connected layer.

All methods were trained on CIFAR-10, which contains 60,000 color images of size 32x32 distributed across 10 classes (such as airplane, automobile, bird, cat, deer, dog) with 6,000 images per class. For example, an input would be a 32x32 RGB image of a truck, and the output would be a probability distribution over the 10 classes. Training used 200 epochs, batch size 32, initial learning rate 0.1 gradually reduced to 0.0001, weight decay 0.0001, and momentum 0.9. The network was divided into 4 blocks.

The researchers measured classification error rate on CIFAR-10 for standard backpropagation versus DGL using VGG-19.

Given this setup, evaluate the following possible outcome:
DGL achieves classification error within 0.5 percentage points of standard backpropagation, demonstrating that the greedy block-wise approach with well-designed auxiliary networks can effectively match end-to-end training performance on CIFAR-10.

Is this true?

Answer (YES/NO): YES